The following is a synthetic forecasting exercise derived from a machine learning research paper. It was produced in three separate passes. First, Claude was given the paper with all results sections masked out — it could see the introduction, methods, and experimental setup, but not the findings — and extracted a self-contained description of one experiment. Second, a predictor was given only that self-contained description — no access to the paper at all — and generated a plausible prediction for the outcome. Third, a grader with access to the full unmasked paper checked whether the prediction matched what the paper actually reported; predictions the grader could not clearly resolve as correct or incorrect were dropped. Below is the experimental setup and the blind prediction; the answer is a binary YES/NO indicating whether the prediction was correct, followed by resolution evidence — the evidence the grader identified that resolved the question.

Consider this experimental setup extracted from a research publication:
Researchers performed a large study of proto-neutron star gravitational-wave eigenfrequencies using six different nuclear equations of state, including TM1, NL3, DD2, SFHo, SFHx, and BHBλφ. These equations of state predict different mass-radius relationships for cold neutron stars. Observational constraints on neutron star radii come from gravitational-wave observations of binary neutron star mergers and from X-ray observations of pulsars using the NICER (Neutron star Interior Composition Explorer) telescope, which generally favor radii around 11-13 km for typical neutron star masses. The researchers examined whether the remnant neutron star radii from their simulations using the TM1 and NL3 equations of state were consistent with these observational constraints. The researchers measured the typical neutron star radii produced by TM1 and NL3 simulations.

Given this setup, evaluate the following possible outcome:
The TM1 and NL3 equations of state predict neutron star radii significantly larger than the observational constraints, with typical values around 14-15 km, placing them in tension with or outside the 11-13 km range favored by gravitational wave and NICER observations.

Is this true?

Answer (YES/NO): YES